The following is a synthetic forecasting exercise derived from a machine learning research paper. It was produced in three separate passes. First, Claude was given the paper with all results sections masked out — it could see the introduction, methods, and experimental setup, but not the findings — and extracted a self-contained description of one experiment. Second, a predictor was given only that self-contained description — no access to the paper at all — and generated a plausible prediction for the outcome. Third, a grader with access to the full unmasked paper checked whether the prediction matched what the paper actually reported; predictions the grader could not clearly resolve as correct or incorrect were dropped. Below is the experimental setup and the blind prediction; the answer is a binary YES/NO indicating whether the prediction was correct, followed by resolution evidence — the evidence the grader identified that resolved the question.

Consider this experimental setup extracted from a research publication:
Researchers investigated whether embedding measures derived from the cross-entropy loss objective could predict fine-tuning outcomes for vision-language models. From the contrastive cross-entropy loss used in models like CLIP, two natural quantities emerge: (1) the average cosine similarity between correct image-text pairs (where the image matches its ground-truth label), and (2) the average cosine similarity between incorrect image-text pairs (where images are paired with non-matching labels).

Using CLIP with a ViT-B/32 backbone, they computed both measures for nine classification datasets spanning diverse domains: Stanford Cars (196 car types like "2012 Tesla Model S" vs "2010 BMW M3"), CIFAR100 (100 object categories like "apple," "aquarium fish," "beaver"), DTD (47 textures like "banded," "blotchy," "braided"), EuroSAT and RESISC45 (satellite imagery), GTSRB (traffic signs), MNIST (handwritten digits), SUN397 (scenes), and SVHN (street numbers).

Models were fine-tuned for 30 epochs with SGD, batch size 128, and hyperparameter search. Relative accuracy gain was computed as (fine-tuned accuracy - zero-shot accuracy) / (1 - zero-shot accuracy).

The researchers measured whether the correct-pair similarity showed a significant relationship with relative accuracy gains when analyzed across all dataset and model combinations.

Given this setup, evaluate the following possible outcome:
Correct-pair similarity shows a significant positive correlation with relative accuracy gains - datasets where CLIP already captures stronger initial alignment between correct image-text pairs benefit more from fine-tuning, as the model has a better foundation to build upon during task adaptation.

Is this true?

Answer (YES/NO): NO